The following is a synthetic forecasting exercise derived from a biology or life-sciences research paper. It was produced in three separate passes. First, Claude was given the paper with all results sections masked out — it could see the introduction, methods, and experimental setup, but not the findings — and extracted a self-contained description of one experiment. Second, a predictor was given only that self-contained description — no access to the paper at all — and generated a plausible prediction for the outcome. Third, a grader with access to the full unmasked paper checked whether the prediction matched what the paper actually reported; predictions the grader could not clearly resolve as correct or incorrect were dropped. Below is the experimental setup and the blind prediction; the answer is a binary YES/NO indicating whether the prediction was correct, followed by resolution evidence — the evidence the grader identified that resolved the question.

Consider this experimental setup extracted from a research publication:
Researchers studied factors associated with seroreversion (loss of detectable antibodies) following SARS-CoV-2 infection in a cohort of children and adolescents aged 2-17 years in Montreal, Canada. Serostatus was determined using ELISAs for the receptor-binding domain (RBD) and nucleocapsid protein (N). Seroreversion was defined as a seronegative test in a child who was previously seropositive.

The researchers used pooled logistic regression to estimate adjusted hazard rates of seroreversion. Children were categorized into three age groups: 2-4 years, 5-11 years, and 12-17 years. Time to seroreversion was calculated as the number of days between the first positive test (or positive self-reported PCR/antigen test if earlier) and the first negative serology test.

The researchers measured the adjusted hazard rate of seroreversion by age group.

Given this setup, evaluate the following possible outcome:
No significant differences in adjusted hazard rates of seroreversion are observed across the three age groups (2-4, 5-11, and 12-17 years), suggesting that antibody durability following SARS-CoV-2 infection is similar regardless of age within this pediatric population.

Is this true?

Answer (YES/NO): YES